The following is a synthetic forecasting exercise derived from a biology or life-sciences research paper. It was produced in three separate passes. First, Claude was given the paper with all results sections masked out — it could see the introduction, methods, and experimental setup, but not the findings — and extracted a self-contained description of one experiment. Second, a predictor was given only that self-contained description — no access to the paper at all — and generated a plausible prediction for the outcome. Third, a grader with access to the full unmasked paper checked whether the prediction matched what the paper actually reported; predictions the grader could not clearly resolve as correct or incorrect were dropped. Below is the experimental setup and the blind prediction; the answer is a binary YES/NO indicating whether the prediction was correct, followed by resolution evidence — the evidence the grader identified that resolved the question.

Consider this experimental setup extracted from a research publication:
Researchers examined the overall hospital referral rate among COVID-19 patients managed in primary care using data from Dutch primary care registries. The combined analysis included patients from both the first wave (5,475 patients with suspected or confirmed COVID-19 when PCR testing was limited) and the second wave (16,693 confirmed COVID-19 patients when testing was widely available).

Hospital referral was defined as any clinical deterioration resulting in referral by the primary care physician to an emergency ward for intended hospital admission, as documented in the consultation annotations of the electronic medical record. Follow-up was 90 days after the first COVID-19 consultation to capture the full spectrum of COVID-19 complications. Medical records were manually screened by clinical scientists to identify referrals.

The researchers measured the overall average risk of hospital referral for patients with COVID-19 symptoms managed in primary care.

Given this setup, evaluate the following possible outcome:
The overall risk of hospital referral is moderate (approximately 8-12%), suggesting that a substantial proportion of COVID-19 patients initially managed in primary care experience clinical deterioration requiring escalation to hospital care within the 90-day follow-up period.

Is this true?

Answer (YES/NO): NO